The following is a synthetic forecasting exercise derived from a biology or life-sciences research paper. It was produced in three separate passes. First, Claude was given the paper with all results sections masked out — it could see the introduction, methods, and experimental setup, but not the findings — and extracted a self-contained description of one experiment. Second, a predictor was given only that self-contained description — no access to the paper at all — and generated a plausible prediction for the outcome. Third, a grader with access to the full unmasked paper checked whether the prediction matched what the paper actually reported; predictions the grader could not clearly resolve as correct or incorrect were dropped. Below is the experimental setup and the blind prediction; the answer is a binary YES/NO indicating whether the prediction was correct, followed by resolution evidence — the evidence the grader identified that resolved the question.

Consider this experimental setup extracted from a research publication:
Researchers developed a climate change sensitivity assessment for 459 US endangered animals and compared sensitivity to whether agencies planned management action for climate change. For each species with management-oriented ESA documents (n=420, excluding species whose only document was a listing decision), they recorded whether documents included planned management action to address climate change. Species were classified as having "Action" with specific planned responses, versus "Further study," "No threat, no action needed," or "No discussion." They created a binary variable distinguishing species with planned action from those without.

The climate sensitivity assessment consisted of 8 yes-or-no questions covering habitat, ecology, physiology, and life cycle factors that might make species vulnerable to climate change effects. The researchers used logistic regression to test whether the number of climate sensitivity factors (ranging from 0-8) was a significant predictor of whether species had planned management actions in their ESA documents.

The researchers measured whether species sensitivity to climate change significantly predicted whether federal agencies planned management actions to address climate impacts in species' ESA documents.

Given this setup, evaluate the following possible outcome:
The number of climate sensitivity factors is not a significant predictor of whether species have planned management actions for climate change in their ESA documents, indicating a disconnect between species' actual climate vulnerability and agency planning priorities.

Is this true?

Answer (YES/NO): NO